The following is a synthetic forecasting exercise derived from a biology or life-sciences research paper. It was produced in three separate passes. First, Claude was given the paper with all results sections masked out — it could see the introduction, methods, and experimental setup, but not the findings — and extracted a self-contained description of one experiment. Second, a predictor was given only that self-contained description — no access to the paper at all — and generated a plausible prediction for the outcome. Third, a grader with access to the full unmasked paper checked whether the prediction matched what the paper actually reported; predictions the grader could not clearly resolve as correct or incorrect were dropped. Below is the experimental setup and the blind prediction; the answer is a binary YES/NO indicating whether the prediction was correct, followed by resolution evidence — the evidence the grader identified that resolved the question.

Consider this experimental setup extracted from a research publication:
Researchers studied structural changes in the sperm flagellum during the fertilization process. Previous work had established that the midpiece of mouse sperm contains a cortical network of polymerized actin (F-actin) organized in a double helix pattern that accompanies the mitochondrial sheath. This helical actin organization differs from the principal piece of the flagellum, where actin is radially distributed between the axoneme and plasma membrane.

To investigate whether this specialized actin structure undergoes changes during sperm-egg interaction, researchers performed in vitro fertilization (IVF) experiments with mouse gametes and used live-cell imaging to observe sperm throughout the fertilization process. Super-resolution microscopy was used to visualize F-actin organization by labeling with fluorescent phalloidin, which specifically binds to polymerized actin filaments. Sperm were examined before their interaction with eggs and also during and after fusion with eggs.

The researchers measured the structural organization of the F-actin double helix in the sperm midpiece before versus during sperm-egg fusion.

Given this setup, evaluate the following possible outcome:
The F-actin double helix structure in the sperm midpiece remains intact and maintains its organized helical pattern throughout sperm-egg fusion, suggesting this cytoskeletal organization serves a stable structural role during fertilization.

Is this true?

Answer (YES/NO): NO